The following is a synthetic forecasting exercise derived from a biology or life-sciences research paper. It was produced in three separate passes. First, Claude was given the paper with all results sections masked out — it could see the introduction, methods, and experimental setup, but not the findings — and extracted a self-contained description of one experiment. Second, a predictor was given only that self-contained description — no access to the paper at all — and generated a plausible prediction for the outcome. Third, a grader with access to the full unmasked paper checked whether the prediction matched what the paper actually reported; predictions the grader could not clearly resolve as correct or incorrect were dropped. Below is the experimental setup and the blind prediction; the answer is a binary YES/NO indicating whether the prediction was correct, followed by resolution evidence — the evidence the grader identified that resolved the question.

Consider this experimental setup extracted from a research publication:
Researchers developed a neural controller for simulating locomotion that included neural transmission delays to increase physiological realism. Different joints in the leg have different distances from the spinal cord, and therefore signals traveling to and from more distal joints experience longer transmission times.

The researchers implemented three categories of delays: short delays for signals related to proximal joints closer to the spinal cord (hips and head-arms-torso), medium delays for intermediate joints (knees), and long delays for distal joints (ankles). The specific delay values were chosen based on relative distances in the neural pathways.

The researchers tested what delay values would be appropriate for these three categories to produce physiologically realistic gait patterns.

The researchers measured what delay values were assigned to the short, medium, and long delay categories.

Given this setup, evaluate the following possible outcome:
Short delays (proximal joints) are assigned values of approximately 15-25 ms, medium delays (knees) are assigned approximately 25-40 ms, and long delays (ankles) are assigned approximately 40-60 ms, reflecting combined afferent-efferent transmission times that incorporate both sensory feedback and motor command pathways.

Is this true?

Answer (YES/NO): NO